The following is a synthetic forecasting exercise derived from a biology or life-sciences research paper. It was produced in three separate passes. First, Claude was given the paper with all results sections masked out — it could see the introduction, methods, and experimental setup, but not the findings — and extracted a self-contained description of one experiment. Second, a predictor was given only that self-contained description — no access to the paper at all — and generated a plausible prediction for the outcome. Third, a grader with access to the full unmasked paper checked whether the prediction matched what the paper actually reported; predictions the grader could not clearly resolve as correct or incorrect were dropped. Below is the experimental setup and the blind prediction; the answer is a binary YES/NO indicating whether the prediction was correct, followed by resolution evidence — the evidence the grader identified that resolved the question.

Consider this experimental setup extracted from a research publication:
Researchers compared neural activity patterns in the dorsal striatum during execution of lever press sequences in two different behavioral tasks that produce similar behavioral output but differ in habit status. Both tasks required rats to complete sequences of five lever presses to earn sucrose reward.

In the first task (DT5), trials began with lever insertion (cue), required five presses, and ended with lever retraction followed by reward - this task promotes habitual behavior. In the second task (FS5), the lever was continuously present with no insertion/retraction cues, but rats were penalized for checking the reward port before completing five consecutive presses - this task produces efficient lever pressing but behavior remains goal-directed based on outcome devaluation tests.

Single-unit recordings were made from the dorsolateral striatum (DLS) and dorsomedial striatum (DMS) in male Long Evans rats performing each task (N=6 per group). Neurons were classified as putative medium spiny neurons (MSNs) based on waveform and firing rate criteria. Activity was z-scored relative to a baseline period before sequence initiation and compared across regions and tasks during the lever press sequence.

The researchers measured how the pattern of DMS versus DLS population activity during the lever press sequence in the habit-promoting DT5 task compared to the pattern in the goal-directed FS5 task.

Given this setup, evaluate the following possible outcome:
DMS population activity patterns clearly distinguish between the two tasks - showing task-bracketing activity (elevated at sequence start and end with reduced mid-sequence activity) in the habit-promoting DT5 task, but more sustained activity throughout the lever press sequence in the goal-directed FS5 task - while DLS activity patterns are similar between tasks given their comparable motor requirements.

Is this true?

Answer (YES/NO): NO